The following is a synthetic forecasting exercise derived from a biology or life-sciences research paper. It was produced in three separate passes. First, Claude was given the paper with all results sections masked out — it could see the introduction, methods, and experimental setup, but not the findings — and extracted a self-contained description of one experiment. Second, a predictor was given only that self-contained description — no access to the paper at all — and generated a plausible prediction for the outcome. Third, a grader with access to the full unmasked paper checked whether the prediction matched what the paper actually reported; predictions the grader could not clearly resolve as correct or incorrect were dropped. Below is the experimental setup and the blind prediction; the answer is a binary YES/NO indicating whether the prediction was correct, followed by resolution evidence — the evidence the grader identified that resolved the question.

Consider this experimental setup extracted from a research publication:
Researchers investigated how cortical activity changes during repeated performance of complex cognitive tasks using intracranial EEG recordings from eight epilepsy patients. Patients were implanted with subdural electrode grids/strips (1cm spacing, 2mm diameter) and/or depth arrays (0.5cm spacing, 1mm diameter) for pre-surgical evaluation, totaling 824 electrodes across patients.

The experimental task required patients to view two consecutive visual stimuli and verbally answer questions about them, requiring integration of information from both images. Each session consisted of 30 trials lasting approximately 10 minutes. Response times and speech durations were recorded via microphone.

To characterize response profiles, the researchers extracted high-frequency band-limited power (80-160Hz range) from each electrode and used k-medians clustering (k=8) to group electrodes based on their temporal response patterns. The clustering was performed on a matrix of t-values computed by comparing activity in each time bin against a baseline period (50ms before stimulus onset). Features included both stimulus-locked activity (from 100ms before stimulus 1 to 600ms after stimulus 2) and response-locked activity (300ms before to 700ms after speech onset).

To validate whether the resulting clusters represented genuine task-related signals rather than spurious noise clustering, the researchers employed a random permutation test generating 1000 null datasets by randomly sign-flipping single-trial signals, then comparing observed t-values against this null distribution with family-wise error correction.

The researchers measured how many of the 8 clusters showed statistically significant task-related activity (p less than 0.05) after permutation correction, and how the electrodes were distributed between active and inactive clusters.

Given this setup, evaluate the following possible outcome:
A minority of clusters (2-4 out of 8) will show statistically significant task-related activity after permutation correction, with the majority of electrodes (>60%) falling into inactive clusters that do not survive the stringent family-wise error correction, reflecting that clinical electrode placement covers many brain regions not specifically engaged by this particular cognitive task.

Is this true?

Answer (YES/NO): NO